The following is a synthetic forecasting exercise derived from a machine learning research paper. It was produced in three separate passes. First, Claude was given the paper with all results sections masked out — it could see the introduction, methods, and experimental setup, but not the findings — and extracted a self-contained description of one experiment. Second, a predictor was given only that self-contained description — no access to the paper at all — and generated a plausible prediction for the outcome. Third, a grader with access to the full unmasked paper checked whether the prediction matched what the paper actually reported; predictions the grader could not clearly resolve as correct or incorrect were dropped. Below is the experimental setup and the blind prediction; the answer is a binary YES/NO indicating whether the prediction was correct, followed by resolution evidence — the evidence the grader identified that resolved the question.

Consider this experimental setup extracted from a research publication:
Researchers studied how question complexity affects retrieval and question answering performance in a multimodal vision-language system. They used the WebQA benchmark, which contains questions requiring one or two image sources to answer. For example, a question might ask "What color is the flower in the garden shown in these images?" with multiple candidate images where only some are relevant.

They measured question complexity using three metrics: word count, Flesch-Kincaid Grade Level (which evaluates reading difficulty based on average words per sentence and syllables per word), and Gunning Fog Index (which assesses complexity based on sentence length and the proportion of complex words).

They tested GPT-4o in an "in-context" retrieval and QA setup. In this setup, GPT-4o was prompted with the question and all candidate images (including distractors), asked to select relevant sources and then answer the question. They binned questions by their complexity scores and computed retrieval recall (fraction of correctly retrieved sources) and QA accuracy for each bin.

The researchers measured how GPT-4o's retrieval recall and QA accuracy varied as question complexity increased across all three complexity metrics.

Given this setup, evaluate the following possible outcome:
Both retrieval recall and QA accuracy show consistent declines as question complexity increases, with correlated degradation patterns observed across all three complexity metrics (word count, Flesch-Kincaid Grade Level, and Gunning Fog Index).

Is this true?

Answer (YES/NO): NO